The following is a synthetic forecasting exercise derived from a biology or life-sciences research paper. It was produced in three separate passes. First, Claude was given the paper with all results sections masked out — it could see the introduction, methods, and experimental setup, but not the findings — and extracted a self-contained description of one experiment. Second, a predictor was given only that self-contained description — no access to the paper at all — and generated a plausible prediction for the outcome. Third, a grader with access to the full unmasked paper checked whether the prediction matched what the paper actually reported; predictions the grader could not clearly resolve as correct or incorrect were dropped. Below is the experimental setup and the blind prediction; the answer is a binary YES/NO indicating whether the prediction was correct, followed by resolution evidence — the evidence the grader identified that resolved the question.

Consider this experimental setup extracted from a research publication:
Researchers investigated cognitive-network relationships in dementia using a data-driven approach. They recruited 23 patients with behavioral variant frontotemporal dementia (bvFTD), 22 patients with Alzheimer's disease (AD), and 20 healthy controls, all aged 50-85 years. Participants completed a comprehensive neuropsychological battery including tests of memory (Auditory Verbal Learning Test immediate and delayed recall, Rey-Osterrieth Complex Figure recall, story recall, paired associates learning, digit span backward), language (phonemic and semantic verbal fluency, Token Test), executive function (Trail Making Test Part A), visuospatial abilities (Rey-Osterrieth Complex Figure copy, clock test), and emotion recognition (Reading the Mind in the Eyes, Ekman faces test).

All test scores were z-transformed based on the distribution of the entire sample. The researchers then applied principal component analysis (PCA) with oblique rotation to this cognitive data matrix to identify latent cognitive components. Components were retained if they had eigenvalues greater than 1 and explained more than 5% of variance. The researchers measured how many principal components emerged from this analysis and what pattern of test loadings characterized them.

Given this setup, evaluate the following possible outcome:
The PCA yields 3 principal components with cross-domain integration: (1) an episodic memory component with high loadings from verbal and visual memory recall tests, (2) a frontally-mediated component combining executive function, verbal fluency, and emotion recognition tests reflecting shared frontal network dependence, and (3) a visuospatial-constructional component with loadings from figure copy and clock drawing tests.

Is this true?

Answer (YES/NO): NO